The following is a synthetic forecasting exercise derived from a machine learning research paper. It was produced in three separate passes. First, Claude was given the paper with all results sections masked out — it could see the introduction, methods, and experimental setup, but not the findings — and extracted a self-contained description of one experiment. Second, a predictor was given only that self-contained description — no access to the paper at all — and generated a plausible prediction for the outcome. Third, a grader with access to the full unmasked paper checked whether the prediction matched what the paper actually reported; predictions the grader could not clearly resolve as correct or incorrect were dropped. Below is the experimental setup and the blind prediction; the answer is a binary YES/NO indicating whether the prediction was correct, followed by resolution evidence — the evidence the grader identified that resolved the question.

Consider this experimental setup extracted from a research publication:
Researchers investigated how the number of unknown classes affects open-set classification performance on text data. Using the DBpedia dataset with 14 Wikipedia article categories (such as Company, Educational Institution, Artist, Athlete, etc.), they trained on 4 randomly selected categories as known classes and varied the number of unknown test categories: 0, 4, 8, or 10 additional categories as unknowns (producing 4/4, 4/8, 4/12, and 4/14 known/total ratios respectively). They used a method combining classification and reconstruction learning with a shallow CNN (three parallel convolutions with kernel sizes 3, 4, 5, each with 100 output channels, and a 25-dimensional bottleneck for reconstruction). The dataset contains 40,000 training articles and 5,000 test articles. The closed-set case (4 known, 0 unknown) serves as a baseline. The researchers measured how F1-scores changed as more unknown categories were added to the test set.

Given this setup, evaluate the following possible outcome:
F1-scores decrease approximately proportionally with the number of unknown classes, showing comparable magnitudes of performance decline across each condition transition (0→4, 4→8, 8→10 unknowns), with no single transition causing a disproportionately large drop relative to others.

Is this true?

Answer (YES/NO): NO